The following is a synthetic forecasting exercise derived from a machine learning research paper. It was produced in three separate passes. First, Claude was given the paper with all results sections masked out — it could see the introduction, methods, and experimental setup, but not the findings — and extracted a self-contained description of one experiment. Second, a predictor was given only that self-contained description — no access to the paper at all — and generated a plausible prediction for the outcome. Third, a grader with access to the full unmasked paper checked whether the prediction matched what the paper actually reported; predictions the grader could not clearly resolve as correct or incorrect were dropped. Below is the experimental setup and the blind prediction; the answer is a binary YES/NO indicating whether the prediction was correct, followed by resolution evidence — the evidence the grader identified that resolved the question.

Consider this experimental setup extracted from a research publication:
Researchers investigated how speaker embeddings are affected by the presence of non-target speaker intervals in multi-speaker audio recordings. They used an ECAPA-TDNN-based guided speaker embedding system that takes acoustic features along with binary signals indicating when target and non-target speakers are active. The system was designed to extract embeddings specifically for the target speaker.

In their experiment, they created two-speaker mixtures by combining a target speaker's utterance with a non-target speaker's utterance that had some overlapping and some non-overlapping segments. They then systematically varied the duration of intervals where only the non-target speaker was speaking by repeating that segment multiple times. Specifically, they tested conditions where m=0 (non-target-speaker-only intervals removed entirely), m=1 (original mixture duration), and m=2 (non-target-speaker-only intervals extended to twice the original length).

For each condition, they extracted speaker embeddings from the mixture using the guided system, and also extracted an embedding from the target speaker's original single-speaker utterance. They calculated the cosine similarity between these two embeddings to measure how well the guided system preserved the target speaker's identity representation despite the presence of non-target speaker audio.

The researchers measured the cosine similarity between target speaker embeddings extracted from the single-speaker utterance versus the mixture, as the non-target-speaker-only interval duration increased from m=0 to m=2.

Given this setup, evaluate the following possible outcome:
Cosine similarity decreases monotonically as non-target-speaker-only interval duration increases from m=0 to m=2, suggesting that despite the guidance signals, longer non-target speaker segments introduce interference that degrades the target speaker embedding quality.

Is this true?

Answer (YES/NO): YES